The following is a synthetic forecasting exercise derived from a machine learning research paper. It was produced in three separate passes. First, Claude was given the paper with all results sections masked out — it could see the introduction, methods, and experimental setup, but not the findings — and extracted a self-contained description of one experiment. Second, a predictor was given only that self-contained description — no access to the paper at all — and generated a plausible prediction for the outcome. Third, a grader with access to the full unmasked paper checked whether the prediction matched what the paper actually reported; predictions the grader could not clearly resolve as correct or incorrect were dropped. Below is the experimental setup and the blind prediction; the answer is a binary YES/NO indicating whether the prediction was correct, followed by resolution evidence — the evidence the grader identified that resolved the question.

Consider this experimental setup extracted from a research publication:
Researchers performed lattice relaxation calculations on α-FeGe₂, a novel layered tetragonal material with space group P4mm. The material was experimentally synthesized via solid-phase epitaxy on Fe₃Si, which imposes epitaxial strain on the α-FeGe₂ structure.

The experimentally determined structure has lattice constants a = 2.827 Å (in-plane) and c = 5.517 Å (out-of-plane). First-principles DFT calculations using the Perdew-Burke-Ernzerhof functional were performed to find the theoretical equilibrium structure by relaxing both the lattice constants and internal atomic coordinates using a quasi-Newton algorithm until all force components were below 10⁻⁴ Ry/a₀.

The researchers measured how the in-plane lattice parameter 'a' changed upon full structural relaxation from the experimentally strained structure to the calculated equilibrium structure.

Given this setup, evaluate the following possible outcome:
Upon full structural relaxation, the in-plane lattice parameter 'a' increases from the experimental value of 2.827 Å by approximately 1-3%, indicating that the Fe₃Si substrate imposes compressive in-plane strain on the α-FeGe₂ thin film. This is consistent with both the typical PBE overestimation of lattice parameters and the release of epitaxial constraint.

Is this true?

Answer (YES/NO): NO